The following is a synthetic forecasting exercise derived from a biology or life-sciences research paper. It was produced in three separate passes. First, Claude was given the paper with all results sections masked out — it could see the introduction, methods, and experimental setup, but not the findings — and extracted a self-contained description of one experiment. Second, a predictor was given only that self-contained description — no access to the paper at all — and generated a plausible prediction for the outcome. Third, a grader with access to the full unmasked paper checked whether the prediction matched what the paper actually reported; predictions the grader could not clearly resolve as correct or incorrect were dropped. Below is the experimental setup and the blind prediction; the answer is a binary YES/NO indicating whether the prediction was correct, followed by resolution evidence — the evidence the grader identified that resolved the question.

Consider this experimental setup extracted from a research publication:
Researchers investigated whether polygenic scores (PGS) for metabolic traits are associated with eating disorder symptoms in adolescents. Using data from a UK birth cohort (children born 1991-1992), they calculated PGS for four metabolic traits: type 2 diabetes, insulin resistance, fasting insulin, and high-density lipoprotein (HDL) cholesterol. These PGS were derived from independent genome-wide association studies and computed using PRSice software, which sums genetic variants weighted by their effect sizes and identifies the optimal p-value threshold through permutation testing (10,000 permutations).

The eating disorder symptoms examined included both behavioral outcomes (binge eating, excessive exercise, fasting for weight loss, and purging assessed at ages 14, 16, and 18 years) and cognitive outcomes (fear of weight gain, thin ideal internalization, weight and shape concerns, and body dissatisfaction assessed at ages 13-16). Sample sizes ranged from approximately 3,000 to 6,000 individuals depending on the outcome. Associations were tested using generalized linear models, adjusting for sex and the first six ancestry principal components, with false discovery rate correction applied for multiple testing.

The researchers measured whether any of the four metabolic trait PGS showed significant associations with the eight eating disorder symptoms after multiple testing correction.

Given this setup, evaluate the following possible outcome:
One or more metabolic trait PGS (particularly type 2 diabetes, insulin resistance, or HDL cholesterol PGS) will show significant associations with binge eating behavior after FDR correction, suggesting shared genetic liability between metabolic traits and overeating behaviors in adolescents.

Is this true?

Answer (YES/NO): NO